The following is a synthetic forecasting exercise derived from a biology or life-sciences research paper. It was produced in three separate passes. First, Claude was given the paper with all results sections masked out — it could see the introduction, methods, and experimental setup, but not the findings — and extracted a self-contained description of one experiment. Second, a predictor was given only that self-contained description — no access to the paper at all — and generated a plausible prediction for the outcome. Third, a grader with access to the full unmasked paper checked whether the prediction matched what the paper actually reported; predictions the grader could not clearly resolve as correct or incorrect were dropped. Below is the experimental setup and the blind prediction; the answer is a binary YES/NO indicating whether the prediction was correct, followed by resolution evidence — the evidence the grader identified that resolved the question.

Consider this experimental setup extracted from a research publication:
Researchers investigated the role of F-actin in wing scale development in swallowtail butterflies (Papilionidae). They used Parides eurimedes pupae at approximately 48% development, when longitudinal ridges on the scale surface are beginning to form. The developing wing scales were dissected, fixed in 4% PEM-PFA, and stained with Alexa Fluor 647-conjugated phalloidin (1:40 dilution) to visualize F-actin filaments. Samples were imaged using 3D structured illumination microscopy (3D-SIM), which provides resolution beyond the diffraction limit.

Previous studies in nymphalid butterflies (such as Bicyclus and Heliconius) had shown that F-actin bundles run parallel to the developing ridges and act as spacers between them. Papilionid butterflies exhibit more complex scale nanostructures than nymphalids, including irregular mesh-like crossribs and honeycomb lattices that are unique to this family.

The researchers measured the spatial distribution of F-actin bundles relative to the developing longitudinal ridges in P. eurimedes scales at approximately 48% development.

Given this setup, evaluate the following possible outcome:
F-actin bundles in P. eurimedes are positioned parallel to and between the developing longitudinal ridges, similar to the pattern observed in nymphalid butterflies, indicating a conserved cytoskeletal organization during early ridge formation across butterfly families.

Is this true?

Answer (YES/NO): YES